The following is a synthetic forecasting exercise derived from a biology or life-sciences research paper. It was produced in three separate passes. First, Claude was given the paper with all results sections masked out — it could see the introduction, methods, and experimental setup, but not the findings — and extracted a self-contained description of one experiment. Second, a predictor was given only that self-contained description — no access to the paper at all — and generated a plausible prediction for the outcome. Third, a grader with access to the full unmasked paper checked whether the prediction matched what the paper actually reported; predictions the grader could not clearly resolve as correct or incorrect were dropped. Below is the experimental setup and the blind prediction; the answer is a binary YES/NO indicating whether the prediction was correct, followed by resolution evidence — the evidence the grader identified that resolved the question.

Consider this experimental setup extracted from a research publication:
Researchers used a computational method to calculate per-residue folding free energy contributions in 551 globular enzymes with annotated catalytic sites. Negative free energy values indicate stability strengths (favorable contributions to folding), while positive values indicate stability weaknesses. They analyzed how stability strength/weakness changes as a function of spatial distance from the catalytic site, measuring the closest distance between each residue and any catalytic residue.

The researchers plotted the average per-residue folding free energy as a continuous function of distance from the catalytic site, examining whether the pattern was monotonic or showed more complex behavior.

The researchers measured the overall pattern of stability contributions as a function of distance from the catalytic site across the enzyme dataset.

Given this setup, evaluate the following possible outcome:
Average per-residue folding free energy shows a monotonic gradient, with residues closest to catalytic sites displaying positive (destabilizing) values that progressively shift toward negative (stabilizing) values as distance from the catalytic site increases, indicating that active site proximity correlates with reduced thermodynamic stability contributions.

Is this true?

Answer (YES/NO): NO